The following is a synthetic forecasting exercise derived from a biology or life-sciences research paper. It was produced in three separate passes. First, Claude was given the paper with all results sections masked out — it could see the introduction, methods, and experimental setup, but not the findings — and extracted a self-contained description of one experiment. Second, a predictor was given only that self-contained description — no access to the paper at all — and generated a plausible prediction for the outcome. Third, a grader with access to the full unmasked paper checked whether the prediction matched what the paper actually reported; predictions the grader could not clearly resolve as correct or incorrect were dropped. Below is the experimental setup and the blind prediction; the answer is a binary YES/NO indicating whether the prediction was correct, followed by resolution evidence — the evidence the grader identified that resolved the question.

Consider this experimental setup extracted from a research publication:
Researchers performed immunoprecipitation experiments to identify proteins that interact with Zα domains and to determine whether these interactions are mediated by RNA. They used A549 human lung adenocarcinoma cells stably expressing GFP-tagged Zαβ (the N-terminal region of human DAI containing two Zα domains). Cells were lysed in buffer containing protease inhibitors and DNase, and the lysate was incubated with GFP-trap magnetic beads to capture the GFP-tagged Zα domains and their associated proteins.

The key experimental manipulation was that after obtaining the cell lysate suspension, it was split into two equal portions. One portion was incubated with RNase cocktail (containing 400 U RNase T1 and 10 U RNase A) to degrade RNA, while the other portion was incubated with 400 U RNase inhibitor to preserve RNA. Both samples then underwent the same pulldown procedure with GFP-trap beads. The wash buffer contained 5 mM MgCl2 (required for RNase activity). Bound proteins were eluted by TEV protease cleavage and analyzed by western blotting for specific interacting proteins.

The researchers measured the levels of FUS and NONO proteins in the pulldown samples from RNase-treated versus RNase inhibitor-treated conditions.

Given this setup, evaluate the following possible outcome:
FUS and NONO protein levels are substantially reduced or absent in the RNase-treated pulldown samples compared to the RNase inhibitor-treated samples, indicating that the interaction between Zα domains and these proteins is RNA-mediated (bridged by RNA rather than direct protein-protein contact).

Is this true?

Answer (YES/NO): NO